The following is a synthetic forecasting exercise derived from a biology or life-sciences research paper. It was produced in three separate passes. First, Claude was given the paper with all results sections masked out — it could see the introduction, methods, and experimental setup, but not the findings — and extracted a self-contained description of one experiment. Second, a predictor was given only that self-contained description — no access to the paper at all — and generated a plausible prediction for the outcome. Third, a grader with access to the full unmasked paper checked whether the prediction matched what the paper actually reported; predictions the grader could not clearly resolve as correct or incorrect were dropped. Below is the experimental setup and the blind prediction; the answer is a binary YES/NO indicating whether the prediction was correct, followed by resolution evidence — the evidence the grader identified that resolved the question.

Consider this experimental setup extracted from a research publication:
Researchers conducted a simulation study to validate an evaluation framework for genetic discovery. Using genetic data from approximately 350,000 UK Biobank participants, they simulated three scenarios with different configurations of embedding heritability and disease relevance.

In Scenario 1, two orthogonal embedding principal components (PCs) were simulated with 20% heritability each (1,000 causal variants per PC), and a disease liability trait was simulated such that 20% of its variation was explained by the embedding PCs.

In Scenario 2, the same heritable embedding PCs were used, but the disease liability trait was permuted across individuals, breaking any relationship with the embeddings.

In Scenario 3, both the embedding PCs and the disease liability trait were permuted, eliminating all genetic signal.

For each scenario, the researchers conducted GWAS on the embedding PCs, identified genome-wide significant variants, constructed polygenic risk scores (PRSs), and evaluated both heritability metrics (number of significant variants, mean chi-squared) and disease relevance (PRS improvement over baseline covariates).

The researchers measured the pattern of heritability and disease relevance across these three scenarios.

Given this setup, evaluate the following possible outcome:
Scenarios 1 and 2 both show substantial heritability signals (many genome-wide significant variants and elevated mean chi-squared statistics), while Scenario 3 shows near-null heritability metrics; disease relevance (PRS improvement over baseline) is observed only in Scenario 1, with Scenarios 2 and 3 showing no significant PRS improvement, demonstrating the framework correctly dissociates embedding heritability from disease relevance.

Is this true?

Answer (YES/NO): YES